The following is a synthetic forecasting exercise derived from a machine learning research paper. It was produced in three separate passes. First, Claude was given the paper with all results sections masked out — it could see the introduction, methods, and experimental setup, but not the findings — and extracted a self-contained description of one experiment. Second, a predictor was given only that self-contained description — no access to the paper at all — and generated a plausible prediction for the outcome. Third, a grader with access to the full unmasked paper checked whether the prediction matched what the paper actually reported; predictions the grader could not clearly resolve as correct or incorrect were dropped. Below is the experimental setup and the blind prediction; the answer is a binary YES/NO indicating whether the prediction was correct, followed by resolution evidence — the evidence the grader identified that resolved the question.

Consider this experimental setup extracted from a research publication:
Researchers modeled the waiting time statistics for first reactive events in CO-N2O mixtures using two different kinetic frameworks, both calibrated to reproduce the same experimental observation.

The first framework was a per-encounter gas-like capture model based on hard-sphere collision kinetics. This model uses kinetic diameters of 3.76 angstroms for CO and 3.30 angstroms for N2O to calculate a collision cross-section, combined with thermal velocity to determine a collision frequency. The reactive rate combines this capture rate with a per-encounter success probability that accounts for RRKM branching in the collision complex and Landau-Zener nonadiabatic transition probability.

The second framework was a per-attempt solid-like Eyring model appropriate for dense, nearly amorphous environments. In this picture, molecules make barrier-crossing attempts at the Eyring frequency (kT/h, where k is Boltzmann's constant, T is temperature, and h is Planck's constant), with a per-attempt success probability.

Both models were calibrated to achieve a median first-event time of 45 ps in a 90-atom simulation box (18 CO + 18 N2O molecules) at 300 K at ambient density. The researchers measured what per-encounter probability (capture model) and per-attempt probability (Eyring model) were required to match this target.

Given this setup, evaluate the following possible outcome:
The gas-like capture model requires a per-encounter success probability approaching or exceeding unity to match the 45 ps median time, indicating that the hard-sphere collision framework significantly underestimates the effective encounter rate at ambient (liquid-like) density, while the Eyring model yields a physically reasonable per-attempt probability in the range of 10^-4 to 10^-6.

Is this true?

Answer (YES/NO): NO